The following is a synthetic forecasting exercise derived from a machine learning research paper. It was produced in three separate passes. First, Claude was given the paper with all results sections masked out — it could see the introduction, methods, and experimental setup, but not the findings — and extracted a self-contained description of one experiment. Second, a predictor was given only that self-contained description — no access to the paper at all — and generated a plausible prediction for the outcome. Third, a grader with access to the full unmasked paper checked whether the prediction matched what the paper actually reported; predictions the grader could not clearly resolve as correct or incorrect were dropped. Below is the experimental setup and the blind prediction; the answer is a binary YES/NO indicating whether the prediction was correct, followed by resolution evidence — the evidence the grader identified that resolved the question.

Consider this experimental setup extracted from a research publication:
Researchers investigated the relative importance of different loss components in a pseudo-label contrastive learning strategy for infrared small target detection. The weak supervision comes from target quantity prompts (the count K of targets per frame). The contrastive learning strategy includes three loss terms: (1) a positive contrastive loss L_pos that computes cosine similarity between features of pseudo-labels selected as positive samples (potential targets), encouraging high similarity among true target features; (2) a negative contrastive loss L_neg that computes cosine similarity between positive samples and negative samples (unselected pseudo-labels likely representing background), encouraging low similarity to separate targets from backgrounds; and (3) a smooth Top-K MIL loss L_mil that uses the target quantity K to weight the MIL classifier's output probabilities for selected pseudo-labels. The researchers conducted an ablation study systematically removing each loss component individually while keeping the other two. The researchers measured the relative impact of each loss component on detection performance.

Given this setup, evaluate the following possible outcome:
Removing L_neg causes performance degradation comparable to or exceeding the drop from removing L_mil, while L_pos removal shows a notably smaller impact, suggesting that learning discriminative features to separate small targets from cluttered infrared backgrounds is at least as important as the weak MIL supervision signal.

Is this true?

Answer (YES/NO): NO